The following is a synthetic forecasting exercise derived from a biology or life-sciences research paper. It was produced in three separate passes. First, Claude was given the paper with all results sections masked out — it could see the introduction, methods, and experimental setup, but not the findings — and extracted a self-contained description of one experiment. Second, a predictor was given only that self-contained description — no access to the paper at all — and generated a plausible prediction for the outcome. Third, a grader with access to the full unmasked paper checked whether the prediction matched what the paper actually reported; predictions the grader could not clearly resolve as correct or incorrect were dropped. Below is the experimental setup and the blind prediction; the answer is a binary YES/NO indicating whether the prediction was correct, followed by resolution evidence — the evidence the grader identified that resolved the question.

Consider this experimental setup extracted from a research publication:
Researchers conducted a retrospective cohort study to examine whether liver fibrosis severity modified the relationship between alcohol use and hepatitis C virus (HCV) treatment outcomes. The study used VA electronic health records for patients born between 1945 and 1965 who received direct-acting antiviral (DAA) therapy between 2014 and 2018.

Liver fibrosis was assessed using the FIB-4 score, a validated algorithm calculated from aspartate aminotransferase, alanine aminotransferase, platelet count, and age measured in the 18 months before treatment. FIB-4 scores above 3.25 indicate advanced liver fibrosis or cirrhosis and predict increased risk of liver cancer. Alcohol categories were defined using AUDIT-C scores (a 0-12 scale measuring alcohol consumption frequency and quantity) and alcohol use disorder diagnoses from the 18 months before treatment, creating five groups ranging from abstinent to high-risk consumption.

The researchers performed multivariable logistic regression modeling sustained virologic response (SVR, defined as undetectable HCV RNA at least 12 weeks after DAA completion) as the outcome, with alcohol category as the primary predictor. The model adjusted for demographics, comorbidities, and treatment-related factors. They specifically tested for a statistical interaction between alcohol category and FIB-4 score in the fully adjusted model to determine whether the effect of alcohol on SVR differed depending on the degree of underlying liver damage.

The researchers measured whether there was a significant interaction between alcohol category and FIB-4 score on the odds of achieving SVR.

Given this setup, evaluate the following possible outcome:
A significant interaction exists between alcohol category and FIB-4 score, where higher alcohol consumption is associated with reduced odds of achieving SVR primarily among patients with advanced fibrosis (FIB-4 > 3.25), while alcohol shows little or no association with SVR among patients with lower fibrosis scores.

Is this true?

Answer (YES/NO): NO